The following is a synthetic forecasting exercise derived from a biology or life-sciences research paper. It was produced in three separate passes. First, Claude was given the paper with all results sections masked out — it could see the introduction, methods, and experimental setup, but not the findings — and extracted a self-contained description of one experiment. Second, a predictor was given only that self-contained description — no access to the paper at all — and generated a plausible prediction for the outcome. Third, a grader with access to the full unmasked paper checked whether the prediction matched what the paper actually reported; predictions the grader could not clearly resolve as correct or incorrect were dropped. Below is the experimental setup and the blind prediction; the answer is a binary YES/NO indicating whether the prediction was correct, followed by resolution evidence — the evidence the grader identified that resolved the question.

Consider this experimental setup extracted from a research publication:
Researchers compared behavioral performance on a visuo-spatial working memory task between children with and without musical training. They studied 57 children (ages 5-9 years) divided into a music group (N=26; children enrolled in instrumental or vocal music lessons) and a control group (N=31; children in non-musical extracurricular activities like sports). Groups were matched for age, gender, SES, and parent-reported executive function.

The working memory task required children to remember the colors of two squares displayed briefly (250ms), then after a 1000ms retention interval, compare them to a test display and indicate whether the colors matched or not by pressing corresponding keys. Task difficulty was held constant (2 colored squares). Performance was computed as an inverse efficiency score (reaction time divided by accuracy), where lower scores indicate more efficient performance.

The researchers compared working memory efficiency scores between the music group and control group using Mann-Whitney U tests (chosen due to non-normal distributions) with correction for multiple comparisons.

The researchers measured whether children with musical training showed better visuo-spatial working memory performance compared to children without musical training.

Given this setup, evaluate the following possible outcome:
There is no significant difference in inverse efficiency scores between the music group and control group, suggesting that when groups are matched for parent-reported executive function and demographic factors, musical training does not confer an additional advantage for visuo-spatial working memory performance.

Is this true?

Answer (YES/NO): YES